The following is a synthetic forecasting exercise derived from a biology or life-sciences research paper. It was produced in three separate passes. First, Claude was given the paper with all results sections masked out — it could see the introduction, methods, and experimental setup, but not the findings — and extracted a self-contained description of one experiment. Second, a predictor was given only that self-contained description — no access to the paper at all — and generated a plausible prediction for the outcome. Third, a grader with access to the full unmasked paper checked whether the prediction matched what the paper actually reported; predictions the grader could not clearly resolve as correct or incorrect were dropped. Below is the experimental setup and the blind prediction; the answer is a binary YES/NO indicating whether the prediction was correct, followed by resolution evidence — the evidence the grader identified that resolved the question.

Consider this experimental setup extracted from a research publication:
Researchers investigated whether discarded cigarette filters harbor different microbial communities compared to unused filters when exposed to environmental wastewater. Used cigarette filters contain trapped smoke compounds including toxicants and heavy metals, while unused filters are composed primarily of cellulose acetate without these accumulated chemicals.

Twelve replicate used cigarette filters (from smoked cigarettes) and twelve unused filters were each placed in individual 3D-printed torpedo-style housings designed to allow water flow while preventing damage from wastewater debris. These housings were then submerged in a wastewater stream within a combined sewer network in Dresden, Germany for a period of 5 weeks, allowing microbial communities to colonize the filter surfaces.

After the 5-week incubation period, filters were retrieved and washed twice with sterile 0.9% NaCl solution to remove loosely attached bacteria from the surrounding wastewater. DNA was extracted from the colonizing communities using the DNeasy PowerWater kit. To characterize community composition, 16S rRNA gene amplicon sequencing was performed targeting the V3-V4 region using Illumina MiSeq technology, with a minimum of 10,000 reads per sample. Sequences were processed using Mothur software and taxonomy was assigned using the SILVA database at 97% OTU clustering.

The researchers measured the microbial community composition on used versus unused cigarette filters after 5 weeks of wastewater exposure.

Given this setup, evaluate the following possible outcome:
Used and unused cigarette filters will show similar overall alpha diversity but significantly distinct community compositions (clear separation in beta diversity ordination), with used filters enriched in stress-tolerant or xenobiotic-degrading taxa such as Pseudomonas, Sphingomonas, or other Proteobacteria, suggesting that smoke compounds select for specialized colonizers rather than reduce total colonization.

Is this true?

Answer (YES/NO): YES